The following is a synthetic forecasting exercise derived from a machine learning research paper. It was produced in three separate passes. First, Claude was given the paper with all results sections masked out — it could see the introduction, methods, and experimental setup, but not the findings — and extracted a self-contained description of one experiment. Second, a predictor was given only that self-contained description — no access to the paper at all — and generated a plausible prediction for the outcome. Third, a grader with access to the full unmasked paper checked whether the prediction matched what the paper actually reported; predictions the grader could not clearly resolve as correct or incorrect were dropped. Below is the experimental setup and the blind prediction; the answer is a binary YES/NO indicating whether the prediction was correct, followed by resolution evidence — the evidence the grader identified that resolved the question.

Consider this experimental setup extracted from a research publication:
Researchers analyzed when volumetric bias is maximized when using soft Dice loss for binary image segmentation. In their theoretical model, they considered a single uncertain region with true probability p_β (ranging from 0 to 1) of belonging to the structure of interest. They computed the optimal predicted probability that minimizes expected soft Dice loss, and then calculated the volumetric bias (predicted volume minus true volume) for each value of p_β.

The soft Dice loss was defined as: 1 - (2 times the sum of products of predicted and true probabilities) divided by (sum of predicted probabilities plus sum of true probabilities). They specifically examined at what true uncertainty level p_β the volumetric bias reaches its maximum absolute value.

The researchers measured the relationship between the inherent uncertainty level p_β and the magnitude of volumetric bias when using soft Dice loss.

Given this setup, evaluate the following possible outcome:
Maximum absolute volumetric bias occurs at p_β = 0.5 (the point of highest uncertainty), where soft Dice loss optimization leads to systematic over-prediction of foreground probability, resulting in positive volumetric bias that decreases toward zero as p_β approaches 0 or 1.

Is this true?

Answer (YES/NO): NO